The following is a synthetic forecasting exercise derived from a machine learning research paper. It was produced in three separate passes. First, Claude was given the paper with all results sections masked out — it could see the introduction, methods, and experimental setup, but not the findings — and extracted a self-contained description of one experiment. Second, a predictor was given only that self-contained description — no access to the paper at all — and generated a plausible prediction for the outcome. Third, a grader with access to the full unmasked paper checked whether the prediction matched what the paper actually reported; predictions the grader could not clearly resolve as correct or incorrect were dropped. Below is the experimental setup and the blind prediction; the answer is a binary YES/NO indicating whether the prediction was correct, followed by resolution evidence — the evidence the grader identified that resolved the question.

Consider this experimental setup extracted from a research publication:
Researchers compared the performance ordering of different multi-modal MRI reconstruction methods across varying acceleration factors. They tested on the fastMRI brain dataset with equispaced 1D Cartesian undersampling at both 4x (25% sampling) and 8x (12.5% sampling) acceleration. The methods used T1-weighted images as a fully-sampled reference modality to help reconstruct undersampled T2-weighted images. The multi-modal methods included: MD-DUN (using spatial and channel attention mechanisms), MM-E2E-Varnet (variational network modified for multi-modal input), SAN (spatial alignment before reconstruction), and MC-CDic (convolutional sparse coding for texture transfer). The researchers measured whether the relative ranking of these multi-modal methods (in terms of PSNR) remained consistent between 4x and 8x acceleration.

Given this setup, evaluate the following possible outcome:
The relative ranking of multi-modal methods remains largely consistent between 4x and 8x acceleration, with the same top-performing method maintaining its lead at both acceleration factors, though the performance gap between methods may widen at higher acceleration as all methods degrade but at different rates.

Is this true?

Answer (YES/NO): NO